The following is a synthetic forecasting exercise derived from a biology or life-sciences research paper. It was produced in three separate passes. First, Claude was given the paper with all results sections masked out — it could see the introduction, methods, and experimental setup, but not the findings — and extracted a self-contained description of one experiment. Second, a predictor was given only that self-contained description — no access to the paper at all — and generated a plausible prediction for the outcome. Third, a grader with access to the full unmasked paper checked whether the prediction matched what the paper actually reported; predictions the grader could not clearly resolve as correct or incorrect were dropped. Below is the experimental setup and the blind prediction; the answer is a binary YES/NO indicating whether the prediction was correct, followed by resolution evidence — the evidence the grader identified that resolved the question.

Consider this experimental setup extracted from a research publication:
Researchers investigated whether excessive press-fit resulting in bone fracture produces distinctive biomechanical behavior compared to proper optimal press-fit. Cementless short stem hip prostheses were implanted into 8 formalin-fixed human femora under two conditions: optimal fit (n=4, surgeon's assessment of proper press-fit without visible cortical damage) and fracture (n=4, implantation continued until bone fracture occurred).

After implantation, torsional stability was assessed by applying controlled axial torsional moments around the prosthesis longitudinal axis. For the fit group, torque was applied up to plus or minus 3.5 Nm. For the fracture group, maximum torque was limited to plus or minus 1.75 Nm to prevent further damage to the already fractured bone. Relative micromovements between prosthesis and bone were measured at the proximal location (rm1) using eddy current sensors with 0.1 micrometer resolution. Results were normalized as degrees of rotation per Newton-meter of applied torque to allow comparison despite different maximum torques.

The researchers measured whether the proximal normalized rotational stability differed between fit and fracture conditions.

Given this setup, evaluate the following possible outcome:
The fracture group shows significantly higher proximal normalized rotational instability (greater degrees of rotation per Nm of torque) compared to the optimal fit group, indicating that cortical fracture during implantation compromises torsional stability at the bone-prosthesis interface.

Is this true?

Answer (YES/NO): NO